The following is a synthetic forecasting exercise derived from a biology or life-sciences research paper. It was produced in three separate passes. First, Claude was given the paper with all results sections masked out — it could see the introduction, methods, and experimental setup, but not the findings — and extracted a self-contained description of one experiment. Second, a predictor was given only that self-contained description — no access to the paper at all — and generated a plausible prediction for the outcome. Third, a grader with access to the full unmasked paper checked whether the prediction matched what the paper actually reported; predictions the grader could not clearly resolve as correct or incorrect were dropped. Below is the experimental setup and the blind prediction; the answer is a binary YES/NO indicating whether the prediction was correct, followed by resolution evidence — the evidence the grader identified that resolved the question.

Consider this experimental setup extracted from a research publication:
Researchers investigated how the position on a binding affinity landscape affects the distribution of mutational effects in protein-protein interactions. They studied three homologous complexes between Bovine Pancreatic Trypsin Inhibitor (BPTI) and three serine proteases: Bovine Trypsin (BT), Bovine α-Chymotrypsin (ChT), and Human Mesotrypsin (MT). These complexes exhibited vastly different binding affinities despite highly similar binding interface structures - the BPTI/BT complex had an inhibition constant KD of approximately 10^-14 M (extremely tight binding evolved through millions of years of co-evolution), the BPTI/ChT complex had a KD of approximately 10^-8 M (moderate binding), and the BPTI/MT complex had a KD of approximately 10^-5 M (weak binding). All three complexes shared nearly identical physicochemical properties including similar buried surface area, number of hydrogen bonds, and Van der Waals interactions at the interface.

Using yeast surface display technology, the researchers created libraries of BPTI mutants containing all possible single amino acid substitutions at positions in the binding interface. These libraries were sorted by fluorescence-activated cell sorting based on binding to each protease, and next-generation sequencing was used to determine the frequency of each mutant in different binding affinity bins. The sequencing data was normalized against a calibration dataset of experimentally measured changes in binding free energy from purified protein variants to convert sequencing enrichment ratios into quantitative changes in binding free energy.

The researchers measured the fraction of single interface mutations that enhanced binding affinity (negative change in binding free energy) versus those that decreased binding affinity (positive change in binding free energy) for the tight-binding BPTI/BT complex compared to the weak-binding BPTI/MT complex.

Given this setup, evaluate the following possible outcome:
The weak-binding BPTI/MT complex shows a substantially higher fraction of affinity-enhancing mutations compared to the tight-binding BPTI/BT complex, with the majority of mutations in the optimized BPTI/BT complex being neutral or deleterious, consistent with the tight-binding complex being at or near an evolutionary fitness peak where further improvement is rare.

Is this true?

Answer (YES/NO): YES